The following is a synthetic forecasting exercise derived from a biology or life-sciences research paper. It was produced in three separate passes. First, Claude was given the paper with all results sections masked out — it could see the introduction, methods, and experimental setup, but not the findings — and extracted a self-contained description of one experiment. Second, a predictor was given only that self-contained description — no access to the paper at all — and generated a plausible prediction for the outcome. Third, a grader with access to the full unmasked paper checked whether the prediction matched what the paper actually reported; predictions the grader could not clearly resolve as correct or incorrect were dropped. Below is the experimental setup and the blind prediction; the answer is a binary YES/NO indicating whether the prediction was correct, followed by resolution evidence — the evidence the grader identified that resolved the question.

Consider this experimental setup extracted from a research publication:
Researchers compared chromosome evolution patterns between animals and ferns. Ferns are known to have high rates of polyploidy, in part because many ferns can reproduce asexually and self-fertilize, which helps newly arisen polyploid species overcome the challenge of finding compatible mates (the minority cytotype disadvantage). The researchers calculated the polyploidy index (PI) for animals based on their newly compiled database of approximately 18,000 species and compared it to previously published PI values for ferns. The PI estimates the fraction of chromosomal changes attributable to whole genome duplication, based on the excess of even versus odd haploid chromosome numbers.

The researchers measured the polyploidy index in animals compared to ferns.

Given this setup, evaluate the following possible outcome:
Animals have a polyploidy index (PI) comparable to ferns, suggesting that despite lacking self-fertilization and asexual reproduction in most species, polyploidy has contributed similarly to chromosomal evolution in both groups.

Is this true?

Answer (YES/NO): NO